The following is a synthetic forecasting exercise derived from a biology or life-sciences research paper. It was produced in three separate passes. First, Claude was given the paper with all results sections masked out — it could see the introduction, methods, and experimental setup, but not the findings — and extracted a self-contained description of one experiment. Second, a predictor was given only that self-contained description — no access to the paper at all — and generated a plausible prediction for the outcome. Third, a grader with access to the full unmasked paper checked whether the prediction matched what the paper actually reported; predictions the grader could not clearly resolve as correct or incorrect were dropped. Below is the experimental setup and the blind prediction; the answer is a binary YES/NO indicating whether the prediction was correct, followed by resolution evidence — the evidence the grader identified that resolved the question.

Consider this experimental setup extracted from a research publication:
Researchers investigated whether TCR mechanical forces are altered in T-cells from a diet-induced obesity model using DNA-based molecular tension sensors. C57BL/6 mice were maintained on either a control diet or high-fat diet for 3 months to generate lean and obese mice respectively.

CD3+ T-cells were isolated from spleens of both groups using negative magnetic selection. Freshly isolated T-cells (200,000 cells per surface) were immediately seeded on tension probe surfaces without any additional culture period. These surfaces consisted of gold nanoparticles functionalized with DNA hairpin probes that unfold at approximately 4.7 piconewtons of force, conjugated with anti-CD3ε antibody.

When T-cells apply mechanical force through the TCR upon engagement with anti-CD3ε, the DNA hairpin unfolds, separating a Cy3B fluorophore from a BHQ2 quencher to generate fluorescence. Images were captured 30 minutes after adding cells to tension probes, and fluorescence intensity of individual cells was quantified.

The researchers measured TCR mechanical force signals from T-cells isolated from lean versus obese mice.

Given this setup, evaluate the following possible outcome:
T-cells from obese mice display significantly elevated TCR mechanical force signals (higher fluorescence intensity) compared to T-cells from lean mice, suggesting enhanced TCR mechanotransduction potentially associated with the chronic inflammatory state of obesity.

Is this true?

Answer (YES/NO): NO